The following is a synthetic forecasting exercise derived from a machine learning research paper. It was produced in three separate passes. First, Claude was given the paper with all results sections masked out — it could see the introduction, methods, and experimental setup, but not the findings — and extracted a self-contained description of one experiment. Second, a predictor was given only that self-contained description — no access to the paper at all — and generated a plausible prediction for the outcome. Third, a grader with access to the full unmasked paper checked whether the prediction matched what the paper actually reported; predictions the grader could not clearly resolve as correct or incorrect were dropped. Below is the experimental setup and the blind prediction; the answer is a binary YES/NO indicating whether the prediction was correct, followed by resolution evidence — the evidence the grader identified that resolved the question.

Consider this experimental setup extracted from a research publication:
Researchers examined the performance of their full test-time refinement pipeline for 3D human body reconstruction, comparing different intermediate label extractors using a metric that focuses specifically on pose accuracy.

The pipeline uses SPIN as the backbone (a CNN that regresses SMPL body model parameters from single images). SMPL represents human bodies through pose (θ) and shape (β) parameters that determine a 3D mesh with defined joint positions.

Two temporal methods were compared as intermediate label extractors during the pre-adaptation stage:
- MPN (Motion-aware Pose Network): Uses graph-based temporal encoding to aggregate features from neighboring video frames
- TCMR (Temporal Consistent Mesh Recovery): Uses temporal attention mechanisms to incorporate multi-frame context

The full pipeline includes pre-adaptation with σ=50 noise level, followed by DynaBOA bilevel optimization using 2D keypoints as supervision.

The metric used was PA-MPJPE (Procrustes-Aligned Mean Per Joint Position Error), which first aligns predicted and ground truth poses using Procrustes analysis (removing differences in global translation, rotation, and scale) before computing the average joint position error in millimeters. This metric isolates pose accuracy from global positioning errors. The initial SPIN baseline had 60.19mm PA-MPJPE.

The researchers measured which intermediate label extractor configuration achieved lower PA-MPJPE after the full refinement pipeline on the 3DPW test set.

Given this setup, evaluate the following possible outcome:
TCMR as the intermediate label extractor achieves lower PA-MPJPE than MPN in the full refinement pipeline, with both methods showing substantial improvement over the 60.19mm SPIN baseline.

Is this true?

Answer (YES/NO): YES